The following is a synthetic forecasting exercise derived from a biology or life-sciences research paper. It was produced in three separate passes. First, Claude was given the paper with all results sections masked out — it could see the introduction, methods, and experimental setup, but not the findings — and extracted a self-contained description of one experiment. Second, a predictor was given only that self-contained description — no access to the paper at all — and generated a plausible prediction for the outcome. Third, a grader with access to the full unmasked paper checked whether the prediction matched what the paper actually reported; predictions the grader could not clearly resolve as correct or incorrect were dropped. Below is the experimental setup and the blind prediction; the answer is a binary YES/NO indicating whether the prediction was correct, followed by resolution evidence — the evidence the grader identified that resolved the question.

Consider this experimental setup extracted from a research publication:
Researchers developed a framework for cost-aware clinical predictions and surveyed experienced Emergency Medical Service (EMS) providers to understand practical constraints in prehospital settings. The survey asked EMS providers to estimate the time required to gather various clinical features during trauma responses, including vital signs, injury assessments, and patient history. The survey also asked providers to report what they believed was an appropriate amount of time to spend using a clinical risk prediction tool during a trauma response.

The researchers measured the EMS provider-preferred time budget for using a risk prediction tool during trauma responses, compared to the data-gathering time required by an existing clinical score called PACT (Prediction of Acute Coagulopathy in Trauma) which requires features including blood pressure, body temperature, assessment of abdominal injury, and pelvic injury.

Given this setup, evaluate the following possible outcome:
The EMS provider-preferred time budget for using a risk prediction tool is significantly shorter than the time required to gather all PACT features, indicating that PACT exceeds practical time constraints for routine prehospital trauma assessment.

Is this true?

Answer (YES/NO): YES